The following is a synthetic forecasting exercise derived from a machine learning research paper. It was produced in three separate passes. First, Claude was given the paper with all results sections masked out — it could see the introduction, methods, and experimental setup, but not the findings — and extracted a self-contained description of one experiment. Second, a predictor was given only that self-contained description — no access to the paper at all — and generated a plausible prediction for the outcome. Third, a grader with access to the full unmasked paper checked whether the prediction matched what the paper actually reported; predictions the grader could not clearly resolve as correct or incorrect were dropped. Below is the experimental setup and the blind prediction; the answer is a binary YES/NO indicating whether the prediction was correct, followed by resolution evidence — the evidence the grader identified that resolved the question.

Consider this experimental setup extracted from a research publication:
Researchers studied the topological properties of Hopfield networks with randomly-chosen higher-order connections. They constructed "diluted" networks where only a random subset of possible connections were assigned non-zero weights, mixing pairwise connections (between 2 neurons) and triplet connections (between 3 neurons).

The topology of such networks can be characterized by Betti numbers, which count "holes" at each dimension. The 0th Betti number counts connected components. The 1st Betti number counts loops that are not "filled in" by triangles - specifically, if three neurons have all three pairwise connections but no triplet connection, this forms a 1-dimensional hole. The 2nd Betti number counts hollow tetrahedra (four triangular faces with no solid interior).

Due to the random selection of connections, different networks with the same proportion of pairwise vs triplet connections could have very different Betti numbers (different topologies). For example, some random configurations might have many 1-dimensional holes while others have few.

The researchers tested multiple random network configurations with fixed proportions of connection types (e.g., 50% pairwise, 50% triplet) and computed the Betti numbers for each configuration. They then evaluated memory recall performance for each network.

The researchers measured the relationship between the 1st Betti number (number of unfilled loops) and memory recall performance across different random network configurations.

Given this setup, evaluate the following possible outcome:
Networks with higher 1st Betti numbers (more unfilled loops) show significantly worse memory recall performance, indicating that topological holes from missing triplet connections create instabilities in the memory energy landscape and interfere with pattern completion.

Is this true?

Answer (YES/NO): NO